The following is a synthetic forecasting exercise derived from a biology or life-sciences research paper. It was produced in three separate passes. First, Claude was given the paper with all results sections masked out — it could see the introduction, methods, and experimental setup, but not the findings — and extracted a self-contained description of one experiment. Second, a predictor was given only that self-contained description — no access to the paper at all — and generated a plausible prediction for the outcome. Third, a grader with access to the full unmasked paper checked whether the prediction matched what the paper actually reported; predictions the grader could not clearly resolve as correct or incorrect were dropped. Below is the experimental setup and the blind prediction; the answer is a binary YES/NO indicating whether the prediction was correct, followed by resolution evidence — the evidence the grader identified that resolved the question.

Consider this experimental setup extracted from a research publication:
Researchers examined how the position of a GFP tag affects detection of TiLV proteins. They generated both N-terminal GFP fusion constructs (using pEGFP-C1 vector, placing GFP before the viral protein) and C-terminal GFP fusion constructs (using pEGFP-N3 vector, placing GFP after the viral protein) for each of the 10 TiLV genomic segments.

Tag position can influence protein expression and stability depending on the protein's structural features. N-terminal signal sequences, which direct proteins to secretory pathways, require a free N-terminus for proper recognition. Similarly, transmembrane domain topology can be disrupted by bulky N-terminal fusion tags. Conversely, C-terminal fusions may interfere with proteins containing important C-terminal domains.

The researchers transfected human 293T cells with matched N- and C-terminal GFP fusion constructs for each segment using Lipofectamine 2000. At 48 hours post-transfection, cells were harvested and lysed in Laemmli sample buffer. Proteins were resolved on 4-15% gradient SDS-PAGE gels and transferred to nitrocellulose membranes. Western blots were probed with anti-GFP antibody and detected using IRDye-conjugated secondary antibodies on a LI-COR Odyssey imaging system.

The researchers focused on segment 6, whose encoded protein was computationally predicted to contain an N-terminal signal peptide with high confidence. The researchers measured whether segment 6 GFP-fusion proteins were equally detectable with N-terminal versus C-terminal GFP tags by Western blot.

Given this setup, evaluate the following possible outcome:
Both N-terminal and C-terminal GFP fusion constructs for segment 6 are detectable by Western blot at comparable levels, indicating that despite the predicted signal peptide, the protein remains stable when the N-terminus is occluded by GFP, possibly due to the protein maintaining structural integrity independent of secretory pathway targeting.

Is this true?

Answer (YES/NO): NO